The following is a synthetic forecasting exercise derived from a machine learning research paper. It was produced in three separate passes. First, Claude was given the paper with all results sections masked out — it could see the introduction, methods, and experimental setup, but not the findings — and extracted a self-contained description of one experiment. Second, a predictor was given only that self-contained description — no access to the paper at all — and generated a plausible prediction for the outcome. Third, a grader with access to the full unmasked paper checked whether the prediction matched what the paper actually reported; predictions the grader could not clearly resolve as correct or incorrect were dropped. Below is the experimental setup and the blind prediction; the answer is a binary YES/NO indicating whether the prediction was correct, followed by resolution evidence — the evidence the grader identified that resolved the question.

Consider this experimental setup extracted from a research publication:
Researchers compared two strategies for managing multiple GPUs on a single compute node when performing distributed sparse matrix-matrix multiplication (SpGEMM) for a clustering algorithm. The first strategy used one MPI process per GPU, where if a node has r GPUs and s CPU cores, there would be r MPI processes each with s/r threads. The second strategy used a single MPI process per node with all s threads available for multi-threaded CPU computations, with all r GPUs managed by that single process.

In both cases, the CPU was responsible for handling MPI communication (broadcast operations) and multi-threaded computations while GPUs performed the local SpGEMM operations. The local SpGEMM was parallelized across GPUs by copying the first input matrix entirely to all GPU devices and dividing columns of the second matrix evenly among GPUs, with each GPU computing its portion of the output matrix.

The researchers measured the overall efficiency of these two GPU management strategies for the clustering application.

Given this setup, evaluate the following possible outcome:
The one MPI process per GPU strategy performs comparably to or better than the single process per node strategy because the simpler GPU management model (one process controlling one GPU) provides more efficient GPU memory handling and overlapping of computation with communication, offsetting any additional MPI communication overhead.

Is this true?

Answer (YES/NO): NO